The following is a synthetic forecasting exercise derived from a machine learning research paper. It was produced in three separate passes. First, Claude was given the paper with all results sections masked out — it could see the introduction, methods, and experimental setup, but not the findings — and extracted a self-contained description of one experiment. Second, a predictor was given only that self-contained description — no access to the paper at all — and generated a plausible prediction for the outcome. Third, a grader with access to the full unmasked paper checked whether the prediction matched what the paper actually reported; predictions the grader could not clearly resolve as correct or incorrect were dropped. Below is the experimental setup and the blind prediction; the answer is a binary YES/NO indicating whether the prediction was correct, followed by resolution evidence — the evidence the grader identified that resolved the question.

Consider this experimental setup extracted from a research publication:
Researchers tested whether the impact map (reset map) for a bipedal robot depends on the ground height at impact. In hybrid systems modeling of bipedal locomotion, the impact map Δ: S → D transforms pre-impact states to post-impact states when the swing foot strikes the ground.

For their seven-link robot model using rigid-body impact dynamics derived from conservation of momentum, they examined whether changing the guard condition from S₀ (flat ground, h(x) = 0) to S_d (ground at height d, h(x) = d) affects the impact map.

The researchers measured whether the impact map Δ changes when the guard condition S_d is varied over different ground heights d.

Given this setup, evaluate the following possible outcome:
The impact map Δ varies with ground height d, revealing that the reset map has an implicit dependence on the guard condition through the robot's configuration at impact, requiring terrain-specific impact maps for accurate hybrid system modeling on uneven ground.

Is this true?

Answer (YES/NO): NO